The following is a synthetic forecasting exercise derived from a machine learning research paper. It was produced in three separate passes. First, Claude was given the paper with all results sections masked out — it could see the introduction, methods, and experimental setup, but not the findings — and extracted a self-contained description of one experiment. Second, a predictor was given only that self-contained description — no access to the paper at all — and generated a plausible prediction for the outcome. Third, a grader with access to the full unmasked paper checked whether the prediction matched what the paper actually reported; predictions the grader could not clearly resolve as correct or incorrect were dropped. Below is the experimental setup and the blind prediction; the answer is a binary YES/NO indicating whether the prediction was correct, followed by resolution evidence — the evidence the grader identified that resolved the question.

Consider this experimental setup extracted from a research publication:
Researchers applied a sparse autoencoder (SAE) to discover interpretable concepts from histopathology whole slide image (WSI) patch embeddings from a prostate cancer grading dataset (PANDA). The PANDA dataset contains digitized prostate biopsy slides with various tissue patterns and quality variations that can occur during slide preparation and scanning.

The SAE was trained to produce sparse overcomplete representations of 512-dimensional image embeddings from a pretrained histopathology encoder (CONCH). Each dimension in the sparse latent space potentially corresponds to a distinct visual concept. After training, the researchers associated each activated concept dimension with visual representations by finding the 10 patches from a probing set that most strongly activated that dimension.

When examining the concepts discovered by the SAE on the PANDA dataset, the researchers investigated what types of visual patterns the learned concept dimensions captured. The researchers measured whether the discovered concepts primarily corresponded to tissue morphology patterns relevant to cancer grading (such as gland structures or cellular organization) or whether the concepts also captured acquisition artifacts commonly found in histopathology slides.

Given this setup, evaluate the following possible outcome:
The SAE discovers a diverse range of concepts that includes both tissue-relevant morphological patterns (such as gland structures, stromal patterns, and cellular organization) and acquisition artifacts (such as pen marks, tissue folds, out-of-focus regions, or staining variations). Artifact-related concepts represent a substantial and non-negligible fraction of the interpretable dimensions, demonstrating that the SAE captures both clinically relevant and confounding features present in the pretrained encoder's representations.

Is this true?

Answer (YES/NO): NO